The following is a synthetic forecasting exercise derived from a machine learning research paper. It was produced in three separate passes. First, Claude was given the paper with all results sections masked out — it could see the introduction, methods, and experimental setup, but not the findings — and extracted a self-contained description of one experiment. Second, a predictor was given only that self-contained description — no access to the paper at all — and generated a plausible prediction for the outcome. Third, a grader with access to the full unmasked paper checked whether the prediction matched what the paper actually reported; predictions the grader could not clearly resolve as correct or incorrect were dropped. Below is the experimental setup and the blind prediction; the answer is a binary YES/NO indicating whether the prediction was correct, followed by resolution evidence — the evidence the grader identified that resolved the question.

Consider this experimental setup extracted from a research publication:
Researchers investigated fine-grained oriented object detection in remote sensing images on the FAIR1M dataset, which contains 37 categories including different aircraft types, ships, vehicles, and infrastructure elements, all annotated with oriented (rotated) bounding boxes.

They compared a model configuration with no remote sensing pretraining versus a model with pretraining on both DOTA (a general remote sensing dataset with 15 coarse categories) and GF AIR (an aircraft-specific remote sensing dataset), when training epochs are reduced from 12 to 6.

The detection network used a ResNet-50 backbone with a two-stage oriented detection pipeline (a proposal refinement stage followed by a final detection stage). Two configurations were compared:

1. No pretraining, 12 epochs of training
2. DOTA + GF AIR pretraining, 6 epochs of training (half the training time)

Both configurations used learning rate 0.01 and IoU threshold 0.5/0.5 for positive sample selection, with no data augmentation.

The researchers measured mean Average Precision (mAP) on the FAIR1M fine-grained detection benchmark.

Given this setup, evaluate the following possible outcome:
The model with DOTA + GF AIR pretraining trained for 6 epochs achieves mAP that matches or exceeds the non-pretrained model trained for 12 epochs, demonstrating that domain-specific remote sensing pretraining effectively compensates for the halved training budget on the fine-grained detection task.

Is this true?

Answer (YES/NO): NO